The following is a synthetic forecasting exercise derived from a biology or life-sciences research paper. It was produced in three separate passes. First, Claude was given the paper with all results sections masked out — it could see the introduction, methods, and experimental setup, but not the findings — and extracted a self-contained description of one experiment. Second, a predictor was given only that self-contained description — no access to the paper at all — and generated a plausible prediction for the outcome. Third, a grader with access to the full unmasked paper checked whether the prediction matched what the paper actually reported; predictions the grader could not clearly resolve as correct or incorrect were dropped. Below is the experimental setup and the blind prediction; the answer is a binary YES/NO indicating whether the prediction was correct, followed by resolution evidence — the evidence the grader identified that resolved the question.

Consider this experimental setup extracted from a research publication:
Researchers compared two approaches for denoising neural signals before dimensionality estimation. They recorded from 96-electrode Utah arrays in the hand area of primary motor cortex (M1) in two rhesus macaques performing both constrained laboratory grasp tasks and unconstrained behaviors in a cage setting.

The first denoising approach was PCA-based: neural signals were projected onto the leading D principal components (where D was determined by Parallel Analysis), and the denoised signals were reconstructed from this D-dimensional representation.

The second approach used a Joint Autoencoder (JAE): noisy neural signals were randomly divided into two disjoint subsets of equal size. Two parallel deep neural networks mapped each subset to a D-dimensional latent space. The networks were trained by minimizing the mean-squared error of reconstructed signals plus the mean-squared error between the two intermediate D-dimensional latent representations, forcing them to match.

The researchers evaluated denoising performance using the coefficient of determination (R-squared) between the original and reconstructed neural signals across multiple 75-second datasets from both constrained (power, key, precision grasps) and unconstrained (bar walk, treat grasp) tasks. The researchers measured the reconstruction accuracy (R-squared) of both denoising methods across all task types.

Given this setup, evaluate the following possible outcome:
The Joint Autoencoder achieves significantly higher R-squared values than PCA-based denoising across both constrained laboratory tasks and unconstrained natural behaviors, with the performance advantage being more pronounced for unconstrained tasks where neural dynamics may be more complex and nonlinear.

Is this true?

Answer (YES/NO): NO